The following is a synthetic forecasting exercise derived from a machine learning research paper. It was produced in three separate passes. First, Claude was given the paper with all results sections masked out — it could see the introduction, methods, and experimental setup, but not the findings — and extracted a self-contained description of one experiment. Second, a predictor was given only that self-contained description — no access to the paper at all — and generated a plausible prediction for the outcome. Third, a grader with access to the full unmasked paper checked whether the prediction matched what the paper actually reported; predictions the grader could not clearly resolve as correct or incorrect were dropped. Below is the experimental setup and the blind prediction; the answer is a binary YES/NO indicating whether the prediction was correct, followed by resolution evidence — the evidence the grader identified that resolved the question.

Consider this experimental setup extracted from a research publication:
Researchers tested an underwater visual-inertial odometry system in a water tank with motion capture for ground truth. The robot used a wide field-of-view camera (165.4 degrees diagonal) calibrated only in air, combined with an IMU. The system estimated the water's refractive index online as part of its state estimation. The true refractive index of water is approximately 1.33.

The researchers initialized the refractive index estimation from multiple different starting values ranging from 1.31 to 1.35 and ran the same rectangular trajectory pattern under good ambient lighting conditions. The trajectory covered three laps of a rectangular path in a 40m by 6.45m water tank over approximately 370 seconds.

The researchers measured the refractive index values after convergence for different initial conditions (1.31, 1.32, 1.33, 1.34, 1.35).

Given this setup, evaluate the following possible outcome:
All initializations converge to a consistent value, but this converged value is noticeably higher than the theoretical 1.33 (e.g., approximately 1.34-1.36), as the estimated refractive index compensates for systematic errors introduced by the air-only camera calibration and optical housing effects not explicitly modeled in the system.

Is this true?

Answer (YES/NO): NO